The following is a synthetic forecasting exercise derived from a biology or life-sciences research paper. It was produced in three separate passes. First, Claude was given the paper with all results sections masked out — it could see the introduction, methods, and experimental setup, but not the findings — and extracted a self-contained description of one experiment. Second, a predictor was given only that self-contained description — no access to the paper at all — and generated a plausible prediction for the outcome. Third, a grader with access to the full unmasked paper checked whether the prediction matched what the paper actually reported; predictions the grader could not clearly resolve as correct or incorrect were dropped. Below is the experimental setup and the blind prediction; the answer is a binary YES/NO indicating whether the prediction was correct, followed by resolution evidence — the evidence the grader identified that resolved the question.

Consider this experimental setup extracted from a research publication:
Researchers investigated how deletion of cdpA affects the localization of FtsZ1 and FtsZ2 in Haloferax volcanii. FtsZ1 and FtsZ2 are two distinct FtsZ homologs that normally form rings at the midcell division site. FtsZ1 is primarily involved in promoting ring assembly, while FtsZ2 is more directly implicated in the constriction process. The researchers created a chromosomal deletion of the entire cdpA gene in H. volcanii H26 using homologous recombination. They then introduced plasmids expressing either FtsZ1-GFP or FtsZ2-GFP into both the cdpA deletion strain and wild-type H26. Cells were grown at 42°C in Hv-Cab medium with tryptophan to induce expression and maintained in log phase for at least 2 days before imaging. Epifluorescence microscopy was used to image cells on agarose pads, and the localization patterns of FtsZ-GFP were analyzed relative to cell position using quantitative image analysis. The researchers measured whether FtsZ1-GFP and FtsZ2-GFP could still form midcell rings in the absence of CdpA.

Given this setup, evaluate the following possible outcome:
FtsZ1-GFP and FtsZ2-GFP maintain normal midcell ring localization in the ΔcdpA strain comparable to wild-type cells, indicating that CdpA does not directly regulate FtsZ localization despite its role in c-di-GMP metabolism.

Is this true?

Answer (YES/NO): NO